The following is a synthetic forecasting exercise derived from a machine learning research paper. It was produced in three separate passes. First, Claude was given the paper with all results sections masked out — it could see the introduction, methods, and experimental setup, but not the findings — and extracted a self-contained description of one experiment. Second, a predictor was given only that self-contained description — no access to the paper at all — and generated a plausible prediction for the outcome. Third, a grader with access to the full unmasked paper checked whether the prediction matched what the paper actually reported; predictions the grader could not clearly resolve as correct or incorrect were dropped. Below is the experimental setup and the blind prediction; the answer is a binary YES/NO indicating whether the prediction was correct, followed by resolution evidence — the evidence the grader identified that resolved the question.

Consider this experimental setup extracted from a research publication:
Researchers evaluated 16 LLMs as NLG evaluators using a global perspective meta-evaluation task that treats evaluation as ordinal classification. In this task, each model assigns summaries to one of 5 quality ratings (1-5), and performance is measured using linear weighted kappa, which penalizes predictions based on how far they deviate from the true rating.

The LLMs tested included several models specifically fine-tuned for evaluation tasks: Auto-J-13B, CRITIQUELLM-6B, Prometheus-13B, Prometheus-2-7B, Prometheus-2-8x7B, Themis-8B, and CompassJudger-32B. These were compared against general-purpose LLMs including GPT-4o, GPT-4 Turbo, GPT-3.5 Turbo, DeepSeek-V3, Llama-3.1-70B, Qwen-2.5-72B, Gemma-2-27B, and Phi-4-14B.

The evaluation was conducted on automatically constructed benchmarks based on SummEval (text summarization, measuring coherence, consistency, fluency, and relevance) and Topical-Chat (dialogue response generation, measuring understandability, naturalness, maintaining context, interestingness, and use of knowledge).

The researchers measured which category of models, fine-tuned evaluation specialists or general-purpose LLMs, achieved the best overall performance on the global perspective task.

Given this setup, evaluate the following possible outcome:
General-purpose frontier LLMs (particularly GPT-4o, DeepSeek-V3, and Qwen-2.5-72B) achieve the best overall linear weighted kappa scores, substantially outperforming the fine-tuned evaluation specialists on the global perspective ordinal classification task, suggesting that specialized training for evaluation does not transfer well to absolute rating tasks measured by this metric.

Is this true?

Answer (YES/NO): NO